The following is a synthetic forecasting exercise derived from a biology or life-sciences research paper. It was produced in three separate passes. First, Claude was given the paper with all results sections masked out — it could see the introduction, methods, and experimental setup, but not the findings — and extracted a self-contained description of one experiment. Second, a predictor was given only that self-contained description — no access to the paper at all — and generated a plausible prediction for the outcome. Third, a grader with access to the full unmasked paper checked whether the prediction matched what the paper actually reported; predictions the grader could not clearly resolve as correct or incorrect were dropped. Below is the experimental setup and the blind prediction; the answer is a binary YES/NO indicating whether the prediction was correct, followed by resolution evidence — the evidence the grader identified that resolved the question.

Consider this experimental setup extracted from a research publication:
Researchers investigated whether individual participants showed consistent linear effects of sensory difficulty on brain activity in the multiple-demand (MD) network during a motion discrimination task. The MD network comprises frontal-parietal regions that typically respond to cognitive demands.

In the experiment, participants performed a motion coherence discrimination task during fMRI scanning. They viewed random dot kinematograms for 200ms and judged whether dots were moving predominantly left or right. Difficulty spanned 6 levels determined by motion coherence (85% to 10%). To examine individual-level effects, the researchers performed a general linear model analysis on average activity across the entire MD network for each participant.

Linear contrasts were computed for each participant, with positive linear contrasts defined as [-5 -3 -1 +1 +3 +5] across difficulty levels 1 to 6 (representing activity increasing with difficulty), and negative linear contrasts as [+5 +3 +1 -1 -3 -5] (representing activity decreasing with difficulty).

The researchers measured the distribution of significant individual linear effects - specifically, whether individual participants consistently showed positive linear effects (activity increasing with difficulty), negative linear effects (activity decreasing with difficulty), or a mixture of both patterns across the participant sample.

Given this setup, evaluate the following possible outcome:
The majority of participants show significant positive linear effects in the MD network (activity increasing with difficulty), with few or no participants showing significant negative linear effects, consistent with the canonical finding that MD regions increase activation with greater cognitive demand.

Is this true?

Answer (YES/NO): NO